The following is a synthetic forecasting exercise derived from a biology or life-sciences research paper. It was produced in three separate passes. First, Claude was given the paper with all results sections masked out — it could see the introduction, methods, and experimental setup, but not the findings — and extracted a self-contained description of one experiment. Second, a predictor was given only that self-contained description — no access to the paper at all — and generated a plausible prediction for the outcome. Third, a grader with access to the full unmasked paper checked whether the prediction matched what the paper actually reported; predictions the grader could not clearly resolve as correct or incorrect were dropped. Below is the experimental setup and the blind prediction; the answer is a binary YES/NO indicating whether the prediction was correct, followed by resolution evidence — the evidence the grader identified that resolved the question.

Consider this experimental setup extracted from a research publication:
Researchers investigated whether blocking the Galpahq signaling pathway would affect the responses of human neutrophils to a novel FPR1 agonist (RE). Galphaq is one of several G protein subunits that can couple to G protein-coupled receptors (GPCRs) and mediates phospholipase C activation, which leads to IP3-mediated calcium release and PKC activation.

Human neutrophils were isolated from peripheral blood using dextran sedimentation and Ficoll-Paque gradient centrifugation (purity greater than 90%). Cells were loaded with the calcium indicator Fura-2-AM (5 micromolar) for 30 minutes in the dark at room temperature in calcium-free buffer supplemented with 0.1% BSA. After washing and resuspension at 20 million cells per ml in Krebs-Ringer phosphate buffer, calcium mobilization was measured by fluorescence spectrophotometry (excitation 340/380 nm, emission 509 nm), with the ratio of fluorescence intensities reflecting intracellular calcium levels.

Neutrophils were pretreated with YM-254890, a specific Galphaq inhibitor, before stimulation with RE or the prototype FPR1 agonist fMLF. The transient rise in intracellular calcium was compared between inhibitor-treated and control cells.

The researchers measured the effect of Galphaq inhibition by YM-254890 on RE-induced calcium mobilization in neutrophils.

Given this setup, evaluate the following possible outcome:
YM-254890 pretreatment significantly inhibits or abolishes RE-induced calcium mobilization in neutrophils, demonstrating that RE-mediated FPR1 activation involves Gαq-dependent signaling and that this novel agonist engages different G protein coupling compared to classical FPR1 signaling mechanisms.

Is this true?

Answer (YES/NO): NO